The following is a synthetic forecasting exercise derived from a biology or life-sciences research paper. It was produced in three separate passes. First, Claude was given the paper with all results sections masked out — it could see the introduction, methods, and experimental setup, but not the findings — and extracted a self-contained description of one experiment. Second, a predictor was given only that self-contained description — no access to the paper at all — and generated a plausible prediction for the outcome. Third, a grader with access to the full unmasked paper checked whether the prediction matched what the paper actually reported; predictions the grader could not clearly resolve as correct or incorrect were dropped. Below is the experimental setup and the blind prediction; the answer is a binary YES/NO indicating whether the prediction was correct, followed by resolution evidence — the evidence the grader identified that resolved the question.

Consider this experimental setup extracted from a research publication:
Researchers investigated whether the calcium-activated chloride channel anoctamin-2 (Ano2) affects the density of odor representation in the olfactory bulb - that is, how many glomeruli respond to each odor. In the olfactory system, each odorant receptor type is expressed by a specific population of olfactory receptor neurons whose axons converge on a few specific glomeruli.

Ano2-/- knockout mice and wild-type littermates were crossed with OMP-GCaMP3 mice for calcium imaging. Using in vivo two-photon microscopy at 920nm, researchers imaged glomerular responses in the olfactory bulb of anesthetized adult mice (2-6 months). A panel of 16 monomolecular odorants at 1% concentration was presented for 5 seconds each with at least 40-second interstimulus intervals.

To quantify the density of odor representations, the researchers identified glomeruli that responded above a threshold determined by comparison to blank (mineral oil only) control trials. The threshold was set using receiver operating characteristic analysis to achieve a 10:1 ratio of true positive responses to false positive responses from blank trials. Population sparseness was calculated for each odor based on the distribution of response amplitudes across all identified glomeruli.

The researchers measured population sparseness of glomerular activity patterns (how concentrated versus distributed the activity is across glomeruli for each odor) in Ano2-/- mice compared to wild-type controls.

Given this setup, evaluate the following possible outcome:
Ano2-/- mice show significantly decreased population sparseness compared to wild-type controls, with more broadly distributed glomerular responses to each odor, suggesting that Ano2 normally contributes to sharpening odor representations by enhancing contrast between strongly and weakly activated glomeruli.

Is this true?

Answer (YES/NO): NO